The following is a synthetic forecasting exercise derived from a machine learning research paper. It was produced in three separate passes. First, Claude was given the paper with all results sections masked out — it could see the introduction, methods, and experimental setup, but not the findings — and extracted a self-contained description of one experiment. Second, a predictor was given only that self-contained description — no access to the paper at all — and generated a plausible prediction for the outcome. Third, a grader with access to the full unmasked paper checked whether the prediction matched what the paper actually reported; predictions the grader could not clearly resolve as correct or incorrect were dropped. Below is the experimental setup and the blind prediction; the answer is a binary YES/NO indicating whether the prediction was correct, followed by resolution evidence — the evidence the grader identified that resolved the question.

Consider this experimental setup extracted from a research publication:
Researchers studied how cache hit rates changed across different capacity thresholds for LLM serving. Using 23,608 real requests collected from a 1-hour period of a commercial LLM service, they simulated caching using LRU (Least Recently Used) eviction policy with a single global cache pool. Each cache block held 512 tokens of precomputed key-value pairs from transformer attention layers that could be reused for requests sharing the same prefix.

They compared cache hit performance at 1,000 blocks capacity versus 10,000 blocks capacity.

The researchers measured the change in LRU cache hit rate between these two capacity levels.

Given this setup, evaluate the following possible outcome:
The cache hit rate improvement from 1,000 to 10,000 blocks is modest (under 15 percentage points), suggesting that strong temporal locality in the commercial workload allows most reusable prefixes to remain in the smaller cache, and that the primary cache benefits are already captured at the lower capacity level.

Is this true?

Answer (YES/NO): YES